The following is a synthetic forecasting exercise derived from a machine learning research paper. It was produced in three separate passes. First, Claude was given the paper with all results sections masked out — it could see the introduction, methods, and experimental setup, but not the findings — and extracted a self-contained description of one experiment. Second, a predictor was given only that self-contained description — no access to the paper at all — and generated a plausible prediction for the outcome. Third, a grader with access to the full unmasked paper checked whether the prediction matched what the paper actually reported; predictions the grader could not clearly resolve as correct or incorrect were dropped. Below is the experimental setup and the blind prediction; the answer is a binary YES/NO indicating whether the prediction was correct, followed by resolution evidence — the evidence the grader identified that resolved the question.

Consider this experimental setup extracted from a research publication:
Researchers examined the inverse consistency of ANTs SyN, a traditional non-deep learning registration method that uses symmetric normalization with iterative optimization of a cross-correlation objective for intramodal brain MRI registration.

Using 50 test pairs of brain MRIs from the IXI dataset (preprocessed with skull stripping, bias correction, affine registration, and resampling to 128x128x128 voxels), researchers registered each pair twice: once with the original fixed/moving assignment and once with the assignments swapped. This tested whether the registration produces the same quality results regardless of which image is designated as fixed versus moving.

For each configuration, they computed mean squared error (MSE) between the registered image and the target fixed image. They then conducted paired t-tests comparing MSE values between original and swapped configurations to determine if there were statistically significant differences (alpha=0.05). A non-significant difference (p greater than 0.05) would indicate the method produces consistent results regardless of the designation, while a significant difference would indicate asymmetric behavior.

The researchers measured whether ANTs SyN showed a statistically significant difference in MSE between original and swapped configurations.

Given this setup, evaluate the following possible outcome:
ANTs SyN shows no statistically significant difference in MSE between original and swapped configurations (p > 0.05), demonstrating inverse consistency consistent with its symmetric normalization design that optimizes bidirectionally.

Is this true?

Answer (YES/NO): NO